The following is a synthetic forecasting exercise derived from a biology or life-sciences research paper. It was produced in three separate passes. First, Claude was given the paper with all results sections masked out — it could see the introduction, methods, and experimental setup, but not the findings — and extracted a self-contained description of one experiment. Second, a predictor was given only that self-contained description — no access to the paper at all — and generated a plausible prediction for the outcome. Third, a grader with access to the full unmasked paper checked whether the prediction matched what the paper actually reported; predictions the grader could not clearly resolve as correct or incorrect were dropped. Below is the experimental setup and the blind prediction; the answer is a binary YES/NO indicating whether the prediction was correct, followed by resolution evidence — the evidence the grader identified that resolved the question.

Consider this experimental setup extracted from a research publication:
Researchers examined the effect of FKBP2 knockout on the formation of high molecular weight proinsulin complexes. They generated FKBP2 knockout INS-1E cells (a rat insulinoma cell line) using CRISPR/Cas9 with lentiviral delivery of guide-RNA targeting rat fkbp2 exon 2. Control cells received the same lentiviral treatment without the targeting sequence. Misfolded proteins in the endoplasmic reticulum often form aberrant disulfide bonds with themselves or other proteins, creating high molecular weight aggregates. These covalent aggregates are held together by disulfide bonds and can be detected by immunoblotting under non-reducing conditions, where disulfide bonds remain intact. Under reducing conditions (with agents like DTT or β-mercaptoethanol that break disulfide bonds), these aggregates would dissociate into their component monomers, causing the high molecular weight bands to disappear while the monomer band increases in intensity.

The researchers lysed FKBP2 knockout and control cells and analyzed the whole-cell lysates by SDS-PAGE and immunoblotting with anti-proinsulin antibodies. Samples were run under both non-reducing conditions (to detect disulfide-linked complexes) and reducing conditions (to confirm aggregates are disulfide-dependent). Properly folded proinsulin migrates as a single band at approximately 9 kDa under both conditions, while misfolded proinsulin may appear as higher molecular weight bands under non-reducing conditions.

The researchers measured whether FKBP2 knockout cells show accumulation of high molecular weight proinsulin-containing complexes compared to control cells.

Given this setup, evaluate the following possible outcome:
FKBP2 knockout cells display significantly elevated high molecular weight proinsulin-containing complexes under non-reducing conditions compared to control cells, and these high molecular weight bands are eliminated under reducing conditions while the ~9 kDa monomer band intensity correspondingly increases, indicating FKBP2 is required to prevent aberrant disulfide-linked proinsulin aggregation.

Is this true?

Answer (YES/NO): NO